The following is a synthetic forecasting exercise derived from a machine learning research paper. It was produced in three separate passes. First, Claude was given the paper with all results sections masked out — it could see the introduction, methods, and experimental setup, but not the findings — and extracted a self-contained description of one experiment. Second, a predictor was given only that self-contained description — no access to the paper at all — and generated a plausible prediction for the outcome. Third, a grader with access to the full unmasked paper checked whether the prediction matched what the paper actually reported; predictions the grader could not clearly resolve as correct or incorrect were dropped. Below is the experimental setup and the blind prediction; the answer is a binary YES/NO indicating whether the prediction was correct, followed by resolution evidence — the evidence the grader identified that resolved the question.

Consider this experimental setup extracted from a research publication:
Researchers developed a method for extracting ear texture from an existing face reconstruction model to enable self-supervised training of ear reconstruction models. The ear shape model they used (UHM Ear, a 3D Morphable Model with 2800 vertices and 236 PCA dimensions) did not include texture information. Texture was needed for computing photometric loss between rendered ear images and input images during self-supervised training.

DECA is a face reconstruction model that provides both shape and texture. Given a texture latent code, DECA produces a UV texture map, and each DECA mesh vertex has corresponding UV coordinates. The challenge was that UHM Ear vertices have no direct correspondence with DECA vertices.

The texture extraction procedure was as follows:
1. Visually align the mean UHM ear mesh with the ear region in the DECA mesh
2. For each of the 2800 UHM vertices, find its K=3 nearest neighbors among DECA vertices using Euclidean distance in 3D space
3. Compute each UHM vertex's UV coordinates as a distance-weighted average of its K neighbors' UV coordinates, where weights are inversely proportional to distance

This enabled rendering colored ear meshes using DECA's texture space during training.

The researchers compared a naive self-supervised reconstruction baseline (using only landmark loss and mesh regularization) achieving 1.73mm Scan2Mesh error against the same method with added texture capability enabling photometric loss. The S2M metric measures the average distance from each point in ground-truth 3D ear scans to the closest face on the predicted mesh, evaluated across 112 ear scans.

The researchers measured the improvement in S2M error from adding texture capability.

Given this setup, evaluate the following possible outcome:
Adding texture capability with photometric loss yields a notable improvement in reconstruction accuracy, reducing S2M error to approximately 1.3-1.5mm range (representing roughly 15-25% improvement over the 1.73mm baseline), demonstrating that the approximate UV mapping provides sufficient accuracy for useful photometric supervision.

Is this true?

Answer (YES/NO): NO